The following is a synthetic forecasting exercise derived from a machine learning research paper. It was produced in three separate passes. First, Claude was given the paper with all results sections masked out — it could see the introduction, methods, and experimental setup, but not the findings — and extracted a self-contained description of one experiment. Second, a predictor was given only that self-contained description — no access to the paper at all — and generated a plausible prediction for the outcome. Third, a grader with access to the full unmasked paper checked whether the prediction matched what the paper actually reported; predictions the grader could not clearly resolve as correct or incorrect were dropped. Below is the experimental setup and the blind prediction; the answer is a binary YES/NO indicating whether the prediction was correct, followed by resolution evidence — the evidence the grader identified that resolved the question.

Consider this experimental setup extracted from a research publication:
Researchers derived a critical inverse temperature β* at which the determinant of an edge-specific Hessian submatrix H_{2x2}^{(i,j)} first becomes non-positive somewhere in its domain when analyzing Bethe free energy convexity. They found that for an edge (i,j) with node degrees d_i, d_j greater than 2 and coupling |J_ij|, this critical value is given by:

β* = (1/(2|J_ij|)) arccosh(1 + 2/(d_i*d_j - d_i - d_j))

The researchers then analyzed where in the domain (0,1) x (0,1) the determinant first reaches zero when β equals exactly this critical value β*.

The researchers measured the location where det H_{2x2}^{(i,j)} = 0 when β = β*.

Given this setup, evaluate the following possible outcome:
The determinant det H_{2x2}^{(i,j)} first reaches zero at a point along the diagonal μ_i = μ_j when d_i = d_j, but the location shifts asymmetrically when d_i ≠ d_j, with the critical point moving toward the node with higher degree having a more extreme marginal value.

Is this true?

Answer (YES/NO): NO